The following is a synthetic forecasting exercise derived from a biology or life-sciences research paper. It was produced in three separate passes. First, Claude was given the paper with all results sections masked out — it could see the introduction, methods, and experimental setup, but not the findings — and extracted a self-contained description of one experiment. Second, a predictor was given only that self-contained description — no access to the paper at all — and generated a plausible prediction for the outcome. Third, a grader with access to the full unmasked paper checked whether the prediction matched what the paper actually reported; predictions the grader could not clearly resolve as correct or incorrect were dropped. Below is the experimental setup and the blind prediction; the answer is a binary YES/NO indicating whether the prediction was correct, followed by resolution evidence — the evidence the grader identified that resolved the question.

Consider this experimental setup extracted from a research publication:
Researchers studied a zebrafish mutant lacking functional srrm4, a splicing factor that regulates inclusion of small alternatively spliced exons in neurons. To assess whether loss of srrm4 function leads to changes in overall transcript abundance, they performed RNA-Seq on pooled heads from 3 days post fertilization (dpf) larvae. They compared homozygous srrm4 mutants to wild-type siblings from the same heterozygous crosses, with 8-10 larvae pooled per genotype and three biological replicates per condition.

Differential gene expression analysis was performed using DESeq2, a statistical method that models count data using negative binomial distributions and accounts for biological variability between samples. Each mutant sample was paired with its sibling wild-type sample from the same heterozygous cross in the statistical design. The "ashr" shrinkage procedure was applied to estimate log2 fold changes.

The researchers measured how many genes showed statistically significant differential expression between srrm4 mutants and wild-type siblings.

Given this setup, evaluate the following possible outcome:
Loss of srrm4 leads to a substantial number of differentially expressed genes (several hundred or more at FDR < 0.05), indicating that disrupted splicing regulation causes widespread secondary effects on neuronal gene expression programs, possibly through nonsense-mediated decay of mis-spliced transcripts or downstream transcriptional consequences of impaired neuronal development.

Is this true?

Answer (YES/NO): NO